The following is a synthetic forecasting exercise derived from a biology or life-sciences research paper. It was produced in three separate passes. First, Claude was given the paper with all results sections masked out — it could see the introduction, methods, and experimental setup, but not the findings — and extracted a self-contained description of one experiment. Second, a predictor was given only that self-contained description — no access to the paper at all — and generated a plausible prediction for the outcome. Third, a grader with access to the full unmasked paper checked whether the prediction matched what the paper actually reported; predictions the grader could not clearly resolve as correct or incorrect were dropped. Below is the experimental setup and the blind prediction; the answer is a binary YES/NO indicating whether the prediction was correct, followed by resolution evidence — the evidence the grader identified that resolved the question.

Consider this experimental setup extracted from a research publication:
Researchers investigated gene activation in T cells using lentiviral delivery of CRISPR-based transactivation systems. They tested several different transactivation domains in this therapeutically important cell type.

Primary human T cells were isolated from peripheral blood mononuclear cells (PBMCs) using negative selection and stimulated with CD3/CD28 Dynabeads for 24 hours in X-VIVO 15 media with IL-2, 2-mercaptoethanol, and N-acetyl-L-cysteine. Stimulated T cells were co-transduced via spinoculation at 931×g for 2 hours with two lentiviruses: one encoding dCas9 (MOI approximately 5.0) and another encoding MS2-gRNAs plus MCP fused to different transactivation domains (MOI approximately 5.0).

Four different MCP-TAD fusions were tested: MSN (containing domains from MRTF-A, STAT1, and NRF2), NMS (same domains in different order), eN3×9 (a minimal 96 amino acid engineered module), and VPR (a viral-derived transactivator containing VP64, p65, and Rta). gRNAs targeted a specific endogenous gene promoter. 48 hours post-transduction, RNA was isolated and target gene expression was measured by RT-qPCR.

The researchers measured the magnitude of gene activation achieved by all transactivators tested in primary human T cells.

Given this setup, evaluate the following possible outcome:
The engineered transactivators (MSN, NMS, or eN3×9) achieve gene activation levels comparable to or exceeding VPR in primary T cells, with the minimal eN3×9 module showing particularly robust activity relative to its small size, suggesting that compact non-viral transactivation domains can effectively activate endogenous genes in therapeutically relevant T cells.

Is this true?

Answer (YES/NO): NO